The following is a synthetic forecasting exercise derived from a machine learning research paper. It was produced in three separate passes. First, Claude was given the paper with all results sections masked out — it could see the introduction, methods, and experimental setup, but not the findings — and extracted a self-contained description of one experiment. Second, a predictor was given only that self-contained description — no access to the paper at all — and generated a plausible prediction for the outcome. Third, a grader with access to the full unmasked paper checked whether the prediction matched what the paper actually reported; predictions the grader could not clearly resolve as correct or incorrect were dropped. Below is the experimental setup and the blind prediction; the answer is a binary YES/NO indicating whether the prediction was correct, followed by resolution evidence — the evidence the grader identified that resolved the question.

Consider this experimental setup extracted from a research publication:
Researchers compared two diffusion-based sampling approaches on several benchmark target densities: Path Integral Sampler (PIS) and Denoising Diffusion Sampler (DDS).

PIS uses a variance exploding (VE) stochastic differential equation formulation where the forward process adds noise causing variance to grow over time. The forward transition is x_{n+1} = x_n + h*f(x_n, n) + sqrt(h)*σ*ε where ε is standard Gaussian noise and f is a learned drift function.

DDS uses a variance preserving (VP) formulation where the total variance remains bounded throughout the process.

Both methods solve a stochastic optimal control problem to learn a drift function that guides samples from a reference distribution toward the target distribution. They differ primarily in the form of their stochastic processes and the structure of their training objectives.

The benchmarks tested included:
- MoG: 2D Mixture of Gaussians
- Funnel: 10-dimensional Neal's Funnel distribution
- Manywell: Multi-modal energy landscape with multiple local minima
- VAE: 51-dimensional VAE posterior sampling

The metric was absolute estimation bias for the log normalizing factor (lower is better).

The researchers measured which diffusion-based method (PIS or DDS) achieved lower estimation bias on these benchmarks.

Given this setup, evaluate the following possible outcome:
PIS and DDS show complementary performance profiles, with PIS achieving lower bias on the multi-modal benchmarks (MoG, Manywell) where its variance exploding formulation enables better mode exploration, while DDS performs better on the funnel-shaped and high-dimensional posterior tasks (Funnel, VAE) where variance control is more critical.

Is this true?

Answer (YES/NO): NO